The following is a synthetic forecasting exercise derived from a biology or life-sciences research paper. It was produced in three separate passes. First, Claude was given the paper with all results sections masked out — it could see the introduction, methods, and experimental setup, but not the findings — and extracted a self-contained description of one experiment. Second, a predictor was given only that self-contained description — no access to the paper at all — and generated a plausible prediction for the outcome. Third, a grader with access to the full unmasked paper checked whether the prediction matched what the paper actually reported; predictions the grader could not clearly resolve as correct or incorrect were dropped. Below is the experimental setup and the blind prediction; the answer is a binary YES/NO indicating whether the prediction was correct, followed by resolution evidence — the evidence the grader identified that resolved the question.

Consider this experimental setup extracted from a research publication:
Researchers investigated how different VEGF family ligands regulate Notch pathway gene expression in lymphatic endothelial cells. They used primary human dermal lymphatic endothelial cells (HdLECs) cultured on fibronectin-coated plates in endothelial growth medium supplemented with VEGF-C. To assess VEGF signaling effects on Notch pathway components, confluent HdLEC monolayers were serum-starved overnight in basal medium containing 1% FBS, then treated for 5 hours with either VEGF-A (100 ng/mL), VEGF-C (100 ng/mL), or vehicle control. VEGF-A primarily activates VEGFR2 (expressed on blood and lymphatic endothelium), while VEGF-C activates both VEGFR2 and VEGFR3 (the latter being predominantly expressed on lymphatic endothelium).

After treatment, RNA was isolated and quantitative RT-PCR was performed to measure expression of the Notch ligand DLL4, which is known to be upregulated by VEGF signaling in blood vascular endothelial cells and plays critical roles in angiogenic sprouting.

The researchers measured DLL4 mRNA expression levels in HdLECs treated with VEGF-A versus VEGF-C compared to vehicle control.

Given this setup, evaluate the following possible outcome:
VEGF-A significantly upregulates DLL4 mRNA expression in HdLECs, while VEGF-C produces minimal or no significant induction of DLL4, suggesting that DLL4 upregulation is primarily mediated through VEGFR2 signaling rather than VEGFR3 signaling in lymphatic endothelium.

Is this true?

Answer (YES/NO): NO